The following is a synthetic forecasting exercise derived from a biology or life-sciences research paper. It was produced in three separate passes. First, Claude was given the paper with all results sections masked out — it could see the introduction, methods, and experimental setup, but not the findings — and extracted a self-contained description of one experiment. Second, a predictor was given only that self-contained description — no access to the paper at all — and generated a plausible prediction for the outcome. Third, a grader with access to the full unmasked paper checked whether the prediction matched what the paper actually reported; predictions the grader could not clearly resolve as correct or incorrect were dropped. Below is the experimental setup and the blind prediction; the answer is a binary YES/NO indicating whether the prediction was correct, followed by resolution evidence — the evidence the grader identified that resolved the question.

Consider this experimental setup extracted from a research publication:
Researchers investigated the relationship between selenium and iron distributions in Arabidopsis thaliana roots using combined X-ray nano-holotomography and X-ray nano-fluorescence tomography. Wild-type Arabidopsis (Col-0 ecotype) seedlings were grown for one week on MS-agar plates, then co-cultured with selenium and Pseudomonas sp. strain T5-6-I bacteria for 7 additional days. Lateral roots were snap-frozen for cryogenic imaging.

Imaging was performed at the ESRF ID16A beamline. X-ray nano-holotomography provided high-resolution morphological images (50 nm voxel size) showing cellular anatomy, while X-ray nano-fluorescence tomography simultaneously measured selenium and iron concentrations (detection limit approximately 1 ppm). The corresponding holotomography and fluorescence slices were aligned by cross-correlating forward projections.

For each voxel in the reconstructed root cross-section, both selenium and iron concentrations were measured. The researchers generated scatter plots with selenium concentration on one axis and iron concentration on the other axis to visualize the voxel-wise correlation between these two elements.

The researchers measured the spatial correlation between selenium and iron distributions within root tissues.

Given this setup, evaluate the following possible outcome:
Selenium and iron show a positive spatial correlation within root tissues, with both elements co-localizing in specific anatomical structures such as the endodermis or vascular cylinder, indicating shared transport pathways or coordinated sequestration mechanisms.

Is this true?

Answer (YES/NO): NO